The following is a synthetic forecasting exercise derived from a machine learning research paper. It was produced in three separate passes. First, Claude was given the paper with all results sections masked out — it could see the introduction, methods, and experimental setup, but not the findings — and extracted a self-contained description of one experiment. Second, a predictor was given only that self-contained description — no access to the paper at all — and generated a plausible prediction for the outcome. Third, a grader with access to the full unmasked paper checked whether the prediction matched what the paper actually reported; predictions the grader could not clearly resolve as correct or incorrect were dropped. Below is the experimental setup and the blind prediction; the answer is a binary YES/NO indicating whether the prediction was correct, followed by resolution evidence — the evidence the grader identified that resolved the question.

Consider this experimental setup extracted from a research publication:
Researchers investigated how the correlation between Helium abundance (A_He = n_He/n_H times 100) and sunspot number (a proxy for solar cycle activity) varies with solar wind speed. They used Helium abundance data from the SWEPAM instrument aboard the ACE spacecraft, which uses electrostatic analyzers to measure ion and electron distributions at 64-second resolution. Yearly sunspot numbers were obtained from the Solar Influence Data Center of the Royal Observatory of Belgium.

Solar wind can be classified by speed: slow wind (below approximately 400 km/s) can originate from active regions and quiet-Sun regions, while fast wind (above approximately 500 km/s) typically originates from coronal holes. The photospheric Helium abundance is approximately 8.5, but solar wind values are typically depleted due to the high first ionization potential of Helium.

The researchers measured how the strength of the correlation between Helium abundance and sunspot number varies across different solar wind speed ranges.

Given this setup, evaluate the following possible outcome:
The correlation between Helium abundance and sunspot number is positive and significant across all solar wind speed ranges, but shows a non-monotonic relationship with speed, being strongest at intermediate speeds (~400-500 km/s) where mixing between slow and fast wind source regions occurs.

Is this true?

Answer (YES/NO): NO